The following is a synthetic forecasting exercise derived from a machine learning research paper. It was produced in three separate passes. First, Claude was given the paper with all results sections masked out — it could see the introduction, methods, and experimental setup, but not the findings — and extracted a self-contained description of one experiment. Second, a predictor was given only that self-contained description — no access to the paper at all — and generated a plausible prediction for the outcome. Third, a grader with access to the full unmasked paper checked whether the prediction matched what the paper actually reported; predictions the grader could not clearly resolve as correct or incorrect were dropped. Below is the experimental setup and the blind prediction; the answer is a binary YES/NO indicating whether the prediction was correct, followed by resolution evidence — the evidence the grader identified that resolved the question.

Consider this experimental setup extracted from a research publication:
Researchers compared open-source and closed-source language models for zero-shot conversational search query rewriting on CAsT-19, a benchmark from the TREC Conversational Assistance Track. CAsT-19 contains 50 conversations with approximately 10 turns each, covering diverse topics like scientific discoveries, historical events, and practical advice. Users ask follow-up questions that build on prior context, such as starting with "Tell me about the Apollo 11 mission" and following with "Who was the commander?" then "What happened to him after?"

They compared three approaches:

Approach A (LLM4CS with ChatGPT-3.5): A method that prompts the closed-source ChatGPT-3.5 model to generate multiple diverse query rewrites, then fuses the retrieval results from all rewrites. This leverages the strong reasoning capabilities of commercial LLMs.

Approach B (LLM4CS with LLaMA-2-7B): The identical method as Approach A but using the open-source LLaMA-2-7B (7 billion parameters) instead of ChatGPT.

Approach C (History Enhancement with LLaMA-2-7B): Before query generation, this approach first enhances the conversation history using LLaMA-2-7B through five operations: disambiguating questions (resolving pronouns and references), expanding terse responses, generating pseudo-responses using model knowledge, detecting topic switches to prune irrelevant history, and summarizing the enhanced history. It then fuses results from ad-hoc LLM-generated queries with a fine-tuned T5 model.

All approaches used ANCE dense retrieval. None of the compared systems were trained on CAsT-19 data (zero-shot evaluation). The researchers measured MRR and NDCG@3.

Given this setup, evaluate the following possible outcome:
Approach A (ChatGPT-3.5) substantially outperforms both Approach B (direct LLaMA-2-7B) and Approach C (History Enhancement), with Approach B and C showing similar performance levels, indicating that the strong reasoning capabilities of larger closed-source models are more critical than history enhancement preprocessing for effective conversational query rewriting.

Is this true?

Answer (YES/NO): NO